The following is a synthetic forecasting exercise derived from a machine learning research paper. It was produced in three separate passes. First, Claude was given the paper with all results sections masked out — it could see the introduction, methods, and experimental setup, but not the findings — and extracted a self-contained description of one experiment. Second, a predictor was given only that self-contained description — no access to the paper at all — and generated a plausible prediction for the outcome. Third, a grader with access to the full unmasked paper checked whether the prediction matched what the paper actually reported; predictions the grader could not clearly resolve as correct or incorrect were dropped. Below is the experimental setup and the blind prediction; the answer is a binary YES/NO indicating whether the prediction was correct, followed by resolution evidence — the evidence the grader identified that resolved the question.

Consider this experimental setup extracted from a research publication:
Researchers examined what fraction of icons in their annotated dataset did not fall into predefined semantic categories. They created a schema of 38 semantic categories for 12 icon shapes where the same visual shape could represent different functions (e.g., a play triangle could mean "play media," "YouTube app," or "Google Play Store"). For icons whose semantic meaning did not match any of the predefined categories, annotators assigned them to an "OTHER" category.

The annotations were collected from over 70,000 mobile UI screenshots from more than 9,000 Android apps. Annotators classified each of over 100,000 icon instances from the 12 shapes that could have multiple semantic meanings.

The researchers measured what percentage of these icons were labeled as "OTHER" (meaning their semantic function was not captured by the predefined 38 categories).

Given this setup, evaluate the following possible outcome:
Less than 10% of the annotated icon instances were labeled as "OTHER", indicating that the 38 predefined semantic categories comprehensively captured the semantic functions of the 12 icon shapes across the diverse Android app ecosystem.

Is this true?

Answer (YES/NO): NO